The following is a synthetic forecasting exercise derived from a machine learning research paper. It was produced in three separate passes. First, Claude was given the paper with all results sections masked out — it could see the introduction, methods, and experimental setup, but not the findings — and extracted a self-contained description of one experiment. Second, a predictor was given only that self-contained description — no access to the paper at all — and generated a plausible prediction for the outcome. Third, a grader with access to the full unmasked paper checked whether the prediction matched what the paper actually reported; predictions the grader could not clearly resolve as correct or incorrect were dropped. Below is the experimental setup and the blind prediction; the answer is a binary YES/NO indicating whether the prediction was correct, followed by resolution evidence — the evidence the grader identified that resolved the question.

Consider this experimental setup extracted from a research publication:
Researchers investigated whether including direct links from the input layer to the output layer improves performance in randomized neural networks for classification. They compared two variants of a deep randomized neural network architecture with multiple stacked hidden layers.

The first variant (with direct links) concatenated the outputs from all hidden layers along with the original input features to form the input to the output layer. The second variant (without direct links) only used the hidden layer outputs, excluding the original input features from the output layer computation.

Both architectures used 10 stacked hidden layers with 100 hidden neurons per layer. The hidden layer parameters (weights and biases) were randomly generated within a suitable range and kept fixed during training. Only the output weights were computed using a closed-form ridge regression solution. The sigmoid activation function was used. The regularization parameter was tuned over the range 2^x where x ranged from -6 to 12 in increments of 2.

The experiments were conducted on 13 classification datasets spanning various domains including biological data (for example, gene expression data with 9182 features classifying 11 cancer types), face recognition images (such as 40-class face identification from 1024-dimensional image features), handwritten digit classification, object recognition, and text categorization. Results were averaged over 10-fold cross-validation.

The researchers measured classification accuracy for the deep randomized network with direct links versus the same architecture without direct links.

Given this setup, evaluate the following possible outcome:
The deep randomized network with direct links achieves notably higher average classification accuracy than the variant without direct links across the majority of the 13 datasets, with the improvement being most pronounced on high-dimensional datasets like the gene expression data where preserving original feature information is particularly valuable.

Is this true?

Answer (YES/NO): NO